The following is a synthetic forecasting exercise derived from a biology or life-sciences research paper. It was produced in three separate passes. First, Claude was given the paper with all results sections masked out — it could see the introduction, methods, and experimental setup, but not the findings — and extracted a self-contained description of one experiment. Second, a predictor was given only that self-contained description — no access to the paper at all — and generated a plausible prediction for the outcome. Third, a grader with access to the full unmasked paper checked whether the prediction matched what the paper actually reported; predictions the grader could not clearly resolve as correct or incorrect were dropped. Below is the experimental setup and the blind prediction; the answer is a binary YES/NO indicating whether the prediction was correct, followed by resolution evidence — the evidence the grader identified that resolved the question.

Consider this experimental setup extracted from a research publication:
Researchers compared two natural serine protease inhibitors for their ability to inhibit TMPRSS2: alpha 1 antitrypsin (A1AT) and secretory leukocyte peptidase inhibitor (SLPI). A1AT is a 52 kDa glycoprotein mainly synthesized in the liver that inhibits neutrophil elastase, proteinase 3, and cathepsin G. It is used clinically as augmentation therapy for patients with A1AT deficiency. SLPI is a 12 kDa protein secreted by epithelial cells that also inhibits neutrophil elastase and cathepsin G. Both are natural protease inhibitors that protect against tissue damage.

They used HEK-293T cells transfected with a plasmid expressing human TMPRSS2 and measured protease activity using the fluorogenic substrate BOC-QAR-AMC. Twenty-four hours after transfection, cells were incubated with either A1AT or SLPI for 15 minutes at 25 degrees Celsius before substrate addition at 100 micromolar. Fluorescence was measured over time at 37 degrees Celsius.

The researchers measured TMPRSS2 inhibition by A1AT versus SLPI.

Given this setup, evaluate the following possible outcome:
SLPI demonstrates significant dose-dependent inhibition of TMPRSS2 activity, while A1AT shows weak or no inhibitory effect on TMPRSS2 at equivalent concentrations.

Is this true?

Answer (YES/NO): NO